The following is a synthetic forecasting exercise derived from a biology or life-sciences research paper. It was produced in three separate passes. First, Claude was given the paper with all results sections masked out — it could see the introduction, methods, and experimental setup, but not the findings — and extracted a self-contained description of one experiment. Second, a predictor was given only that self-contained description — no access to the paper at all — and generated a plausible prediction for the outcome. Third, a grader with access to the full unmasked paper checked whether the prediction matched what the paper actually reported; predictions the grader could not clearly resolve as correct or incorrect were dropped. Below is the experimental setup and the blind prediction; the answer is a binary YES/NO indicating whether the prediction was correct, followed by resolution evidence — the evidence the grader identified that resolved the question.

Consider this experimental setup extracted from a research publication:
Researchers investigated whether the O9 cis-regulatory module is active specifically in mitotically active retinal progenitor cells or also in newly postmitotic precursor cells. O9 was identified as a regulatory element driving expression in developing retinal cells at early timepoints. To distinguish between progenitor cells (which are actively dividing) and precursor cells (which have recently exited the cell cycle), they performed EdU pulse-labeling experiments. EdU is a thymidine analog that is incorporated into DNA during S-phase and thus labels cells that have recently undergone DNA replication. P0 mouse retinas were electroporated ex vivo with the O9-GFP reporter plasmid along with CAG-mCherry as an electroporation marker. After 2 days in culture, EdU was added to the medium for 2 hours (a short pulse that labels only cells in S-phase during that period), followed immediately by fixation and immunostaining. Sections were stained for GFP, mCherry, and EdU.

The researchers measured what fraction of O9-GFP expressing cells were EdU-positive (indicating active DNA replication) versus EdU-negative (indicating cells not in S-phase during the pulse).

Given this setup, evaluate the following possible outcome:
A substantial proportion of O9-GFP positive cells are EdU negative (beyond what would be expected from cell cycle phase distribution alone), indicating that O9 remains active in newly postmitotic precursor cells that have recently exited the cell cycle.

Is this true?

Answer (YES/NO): YES